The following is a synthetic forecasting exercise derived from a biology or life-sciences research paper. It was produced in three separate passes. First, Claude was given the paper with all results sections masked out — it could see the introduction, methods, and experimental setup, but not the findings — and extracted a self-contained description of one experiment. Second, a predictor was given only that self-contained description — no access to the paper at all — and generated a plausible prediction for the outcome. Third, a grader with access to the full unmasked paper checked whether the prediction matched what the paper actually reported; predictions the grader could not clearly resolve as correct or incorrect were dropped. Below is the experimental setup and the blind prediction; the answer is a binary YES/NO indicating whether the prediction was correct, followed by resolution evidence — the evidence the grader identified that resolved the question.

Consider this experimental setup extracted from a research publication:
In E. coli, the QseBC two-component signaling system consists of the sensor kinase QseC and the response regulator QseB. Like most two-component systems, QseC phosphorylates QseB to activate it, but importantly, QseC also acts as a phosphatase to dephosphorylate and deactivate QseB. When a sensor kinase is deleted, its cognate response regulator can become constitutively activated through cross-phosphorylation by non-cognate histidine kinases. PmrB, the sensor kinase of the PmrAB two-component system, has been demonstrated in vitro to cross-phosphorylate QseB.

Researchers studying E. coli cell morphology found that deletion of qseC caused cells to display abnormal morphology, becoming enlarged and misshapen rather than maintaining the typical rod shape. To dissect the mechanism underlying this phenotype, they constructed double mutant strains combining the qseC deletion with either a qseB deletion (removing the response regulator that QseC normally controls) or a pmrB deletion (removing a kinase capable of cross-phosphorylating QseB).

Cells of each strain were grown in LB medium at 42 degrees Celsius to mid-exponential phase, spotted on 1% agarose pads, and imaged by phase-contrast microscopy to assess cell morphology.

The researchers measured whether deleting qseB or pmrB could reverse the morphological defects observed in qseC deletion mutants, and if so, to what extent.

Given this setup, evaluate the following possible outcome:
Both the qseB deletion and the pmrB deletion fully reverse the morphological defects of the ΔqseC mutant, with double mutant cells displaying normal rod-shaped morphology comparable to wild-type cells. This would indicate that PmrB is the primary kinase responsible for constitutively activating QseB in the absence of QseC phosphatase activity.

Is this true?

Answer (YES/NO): NO